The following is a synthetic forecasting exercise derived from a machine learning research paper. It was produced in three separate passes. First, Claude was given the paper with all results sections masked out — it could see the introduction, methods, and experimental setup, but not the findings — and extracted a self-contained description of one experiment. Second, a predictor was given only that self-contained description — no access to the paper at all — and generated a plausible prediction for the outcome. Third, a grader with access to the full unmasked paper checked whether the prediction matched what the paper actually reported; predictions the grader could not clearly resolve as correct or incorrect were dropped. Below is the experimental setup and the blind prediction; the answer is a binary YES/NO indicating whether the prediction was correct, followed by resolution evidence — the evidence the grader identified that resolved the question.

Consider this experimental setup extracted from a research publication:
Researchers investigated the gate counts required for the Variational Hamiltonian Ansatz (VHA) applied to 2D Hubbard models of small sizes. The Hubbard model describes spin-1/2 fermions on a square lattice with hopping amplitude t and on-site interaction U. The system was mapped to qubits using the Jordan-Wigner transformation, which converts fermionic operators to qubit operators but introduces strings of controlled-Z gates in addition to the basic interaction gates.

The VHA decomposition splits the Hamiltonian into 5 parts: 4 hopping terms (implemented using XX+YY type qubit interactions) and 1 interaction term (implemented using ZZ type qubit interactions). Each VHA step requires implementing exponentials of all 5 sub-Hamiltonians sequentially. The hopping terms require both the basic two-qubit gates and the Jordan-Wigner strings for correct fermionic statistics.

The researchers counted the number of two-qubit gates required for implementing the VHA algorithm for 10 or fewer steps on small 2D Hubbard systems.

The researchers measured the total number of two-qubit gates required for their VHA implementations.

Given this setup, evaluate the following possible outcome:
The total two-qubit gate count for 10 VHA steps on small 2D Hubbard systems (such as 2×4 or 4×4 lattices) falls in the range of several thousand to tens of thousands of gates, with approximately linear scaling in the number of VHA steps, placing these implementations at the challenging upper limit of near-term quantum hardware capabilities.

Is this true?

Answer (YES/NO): NO